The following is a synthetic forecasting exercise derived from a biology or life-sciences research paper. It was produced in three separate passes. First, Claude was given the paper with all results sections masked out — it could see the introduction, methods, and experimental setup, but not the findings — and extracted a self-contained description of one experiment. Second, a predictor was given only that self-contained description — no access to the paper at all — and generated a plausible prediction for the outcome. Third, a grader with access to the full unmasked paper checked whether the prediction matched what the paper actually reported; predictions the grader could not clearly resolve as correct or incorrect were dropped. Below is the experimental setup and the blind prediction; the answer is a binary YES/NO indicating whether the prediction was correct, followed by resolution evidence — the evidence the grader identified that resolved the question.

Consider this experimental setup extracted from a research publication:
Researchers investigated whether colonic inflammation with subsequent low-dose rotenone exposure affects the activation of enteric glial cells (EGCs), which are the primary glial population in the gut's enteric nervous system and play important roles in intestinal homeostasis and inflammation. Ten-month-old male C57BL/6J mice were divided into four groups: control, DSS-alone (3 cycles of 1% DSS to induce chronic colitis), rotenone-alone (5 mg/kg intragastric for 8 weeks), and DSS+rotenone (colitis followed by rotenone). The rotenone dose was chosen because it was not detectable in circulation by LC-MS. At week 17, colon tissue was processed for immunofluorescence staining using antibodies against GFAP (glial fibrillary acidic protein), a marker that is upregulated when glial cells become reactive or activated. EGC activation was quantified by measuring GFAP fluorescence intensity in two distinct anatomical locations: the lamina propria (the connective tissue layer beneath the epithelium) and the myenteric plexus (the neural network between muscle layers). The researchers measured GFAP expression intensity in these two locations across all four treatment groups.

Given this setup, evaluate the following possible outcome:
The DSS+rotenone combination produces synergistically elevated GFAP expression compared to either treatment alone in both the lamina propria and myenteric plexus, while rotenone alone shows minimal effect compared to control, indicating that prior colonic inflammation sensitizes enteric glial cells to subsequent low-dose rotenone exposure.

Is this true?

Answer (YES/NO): NO